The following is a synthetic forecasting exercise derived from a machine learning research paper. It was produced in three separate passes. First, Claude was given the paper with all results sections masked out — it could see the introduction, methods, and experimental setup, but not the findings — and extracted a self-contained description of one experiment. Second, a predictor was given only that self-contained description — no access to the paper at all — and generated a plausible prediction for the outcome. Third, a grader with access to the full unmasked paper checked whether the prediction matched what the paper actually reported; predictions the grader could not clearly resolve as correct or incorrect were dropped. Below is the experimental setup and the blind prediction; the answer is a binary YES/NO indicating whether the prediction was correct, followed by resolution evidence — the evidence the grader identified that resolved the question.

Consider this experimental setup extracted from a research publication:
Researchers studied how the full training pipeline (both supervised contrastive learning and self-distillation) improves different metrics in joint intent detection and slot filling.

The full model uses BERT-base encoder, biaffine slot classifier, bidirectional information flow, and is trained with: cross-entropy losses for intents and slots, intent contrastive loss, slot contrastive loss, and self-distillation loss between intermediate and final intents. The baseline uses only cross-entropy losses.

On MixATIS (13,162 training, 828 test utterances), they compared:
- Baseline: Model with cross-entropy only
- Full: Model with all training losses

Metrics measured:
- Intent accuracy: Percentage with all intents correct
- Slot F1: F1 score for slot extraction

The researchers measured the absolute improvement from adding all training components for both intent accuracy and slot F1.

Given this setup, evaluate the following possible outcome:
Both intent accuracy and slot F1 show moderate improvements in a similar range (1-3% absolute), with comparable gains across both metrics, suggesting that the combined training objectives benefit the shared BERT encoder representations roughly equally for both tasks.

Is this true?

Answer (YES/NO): NO